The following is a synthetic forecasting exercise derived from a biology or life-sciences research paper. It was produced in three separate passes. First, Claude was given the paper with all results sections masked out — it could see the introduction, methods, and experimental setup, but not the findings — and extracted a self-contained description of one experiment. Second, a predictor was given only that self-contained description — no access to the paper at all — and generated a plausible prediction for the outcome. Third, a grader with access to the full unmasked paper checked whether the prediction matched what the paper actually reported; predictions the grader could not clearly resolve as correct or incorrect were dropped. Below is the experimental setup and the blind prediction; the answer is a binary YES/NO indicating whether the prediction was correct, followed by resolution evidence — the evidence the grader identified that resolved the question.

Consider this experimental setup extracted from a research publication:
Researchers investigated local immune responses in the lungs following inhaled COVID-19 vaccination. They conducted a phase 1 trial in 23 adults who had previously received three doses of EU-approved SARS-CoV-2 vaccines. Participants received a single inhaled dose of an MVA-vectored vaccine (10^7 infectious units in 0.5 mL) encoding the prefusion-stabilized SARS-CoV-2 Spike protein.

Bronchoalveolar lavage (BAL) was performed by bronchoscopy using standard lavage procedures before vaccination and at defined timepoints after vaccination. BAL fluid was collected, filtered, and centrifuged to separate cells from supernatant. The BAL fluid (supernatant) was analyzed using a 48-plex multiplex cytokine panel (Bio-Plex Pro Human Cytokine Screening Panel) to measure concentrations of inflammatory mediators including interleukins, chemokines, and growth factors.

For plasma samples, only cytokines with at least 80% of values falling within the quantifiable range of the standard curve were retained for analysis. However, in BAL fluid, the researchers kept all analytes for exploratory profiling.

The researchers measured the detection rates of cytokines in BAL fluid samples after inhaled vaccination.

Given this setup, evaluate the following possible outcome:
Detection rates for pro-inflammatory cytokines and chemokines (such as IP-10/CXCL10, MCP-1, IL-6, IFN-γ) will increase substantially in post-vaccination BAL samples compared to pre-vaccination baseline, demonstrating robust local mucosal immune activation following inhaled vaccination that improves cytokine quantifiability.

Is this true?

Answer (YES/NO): NO